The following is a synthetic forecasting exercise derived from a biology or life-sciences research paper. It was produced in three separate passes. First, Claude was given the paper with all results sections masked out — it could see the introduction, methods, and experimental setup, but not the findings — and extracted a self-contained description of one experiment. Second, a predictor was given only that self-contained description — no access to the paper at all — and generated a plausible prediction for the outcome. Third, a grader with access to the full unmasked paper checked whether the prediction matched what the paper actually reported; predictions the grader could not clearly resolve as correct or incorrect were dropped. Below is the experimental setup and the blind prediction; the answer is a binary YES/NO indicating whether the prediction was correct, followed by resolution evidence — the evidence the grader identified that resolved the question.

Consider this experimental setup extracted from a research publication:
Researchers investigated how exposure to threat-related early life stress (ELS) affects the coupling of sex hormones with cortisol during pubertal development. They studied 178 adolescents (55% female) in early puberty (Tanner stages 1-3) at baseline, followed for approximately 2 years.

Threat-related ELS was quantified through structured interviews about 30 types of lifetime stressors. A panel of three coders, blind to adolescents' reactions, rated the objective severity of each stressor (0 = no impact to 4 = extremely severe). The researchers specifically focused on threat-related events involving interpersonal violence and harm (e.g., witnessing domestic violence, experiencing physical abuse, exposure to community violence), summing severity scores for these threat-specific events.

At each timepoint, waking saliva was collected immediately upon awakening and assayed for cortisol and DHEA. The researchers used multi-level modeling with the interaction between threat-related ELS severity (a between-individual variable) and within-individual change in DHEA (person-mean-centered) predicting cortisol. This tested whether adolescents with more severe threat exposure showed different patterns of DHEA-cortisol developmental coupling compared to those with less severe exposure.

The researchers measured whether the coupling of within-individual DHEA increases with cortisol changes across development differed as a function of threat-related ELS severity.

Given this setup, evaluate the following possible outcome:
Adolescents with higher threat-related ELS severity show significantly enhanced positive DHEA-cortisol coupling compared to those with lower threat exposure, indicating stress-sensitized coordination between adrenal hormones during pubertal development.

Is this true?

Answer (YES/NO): NO